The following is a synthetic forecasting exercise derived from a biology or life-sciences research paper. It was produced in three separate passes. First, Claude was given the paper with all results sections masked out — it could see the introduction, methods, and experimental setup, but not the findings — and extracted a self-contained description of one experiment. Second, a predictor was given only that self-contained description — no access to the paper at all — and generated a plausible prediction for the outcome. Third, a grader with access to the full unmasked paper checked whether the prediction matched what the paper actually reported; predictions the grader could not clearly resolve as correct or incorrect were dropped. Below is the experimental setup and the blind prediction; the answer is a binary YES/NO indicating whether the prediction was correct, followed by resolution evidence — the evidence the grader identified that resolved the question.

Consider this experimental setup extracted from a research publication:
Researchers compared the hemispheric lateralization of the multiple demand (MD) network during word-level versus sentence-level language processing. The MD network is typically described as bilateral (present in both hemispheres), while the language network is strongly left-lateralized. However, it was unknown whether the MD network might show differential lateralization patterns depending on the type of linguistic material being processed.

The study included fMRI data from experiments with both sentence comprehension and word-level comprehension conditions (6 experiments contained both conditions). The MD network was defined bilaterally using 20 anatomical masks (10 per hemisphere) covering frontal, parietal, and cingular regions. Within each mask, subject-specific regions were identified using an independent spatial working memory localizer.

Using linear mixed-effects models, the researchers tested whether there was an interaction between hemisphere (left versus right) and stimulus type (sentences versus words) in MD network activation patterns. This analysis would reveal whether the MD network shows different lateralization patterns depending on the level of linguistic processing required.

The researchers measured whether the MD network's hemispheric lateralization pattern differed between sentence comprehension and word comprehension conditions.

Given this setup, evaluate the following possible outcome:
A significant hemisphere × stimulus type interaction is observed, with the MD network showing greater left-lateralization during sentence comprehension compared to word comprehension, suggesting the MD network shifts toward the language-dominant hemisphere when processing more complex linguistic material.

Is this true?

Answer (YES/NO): YES